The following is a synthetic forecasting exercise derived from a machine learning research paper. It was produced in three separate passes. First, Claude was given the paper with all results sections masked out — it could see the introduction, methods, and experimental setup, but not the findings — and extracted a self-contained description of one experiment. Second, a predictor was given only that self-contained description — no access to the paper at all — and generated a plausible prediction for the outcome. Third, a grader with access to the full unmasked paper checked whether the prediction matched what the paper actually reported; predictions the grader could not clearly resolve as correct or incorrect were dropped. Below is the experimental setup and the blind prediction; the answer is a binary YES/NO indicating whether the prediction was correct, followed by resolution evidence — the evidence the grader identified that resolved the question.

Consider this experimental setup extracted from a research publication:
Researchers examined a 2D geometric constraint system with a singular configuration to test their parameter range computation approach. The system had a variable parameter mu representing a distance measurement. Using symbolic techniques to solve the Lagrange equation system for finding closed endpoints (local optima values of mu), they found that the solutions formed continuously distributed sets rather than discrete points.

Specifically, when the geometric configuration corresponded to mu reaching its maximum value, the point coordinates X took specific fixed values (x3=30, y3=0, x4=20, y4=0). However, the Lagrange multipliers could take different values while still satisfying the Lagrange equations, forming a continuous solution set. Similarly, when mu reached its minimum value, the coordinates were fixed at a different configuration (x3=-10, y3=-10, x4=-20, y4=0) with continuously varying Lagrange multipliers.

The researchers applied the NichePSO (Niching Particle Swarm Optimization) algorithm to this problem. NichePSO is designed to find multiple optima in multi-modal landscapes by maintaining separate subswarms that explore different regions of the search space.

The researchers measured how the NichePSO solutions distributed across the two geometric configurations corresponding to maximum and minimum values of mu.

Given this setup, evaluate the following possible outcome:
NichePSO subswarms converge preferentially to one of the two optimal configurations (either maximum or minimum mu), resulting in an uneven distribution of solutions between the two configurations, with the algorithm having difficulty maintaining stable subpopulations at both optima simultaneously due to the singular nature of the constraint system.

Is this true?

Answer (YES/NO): NO